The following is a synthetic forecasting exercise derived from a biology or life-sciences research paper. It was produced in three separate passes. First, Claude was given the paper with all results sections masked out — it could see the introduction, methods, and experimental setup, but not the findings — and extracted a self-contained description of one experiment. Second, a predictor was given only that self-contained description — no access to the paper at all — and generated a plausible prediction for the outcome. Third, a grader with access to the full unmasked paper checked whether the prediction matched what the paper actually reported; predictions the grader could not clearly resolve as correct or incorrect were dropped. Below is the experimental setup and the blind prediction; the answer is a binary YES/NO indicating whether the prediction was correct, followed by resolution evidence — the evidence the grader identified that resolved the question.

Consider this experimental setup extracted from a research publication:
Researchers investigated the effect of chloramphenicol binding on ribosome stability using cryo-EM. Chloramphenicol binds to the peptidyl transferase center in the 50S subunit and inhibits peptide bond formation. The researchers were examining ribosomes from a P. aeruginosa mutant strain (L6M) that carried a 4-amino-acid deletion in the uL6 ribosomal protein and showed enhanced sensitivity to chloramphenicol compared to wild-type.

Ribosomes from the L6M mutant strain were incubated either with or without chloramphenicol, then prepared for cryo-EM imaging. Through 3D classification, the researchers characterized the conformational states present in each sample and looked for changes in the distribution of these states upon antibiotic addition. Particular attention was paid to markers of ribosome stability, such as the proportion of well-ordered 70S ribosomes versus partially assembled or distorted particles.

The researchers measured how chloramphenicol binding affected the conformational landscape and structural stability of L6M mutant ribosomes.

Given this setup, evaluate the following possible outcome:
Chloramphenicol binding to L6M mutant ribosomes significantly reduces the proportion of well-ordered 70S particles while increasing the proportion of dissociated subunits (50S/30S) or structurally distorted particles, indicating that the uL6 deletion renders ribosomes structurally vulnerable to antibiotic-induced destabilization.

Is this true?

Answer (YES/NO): NO